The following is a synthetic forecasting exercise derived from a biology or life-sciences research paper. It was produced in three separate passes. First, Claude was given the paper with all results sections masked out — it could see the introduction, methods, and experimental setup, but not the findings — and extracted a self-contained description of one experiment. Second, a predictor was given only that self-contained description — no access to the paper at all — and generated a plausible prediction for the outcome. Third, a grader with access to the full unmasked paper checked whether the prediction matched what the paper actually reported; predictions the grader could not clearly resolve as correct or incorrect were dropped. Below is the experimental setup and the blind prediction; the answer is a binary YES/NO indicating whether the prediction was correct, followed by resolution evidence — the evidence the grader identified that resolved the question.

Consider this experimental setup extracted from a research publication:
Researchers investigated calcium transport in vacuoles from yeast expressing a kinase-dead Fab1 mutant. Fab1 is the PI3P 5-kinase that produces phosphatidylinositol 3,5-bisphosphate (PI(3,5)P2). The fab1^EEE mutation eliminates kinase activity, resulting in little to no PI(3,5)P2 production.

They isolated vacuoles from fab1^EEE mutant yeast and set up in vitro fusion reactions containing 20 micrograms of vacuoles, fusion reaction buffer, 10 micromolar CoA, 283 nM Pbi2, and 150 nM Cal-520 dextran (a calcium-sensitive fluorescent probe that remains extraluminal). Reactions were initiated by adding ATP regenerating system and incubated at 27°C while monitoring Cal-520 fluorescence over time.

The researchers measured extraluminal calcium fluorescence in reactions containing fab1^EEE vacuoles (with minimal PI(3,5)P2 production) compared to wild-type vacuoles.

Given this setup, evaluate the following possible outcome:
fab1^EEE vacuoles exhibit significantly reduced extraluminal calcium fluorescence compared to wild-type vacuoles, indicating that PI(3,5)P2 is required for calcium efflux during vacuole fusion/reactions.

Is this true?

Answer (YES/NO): NO